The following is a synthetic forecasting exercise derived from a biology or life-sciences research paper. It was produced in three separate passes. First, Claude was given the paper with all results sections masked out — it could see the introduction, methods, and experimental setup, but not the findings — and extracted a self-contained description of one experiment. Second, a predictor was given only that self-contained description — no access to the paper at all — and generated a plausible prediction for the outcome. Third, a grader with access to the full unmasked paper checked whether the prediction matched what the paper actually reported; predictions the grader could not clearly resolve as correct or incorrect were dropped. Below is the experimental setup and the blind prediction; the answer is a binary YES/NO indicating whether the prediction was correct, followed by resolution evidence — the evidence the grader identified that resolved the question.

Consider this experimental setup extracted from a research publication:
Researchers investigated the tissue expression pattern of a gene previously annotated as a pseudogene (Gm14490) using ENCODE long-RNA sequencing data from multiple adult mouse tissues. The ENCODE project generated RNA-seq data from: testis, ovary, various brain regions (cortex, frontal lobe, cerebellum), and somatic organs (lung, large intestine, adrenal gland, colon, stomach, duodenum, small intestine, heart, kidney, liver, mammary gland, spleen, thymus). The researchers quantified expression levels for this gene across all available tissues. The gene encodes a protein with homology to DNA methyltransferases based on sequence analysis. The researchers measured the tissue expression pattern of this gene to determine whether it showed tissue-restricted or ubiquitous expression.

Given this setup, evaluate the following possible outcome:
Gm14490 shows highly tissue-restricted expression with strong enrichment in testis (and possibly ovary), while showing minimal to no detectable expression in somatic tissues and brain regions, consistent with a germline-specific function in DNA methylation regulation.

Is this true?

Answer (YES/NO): NO